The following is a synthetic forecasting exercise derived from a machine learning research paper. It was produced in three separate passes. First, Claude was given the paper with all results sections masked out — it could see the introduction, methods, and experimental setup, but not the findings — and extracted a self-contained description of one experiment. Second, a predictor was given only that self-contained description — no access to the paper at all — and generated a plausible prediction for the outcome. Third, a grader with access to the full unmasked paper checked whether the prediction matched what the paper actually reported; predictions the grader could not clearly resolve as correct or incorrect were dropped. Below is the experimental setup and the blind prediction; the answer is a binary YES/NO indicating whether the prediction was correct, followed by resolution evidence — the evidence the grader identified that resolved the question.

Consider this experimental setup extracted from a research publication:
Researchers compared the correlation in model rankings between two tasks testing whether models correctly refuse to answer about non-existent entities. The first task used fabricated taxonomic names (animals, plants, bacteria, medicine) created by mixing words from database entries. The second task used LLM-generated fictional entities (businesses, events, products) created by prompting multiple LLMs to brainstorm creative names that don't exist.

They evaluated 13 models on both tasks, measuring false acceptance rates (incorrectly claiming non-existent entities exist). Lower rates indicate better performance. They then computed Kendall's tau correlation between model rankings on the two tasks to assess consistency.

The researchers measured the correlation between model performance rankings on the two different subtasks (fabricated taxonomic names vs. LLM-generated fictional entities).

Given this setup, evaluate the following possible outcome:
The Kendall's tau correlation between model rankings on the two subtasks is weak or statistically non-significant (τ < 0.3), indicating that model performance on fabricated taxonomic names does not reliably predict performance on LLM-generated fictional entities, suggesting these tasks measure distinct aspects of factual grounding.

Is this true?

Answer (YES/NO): NO